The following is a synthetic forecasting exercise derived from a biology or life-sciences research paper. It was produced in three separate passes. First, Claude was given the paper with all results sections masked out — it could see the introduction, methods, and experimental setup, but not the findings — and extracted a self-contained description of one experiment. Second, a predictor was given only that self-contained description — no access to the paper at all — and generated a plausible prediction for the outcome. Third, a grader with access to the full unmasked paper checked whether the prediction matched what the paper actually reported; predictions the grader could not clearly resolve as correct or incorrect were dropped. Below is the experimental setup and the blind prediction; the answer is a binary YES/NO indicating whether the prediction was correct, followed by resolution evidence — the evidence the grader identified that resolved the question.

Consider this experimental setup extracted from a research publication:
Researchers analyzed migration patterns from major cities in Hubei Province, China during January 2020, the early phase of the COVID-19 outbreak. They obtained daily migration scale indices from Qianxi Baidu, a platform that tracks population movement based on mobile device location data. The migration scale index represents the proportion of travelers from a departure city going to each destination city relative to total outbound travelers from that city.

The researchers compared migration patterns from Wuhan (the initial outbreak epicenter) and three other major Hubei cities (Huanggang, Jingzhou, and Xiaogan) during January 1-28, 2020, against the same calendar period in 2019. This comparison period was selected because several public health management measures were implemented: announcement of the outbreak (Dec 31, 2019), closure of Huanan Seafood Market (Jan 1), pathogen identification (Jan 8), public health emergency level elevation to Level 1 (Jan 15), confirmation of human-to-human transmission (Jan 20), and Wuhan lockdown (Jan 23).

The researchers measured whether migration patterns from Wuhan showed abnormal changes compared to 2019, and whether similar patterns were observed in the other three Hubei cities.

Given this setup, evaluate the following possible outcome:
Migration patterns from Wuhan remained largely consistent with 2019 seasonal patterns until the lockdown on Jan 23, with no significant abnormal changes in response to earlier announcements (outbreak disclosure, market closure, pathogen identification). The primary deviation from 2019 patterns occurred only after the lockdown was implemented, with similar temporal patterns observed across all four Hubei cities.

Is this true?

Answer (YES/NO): NO